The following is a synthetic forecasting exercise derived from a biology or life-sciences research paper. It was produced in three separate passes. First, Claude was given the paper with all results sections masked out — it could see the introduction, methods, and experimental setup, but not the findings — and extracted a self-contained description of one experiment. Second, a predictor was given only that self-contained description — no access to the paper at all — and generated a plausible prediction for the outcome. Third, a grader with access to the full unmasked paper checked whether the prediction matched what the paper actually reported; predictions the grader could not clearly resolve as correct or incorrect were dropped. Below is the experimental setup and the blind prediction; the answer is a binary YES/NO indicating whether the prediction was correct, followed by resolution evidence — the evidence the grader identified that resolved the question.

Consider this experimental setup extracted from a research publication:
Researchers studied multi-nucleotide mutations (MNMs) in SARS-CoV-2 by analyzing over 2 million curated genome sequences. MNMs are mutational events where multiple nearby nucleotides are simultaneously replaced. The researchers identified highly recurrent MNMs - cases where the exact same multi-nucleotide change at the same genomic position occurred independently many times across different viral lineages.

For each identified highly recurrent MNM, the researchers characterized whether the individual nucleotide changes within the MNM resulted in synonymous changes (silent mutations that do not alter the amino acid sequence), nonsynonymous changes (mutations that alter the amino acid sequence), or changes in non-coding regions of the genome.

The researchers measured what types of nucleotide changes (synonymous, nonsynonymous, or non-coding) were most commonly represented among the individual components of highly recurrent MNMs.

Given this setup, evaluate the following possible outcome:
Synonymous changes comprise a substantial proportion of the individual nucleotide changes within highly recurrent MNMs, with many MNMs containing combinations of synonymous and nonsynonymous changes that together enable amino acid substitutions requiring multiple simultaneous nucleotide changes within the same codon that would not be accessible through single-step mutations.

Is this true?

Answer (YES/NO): NO